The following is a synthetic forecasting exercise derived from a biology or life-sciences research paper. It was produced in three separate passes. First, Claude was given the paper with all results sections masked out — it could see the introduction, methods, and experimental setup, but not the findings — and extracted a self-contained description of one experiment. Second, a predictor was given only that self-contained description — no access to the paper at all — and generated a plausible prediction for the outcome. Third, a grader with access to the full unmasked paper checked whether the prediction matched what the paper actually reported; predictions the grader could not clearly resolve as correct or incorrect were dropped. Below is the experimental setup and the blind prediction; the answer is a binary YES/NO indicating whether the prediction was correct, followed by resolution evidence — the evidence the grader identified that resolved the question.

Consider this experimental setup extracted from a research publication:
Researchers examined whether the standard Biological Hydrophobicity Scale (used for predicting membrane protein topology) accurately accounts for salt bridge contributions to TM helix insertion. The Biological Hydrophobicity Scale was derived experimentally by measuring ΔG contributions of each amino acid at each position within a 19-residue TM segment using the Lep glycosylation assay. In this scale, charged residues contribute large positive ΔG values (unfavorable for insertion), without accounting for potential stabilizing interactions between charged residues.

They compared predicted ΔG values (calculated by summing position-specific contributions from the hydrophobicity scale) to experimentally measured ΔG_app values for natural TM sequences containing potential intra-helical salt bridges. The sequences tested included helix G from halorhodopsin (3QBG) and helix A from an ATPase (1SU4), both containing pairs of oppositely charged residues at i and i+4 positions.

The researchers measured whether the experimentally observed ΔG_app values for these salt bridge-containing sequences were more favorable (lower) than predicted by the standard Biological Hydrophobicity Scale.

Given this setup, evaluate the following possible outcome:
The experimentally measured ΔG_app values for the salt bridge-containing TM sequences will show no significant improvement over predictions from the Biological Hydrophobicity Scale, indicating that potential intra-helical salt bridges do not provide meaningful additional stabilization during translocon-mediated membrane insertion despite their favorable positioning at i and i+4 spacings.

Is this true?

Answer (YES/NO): NO